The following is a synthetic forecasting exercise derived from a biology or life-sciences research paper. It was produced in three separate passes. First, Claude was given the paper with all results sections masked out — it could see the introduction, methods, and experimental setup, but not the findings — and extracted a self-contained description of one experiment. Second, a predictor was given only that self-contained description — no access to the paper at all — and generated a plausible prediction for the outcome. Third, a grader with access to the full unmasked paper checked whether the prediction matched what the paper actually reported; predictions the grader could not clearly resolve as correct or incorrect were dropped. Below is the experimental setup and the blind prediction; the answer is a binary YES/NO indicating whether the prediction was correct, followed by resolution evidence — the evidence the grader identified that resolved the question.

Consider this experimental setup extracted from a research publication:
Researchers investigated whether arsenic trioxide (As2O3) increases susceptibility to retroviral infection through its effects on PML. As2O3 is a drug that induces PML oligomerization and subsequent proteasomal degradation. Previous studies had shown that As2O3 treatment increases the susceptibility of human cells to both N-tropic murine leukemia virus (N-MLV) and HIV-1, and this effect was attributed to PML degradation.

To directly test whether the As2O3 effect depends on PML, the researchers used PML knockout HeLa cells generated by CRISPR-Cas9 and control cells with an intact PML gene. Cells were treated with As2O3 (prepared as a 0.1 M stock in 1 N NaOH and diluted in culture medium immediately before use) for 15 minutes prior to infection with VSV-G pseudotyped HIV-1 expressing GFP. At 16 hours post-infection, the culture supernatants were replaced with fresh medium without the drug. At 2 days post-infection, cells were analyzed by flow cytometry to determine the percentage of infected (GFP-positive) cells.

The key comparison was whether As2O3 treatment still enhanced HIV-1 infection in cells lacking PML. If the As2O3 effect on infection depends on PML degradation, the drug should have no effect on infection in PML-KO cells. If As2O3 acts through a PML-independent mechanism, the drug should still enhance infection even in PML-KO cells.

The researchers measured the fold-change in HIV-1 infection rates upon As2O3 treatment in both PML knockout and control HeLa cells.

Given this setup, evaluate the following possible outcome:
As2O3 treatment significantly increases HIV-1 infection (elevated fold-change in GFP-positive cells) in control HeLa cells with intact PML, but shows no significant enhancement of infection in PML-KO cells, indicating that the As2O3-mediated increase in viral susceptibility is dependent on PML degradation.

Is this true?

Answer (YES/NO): NO